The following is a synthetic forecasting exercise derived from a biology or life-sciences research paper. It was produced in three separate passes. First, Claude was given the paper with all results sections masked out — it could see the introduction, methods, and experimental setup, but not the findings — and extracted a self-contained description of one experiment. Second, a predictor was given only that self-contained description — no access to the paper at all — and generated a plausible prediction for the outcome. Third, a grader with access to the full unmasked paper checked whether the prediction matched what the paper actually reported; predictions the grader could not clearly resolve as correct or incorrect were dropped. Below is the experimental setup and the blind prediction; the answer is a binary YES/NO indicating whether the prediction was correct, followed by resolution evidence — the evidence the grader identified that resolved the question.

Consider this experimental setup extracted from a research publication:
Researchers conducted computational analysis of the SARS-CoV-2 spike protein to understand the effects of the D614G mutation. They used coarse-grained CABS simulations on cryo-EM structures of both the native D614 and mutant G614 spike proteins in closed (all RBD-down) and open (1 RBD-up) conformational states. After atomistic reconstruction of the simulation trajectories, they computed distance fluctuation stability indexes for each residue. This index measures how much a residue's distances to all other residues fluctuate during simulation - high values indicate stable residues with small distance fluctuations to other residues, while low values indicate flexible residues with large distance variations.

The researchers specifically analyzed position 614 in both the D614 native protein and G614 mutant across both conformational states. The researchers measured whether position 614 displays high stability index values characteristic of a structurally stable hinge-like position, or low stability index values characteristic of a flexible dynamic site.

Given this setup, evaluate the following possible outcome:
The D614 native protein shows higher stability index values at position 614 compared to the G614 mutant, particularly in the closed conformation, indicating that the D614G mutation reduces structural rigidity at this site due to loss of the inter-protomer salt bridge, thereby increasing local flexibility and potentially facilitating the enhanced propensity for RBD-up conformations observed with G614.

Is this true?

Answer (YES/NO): NO